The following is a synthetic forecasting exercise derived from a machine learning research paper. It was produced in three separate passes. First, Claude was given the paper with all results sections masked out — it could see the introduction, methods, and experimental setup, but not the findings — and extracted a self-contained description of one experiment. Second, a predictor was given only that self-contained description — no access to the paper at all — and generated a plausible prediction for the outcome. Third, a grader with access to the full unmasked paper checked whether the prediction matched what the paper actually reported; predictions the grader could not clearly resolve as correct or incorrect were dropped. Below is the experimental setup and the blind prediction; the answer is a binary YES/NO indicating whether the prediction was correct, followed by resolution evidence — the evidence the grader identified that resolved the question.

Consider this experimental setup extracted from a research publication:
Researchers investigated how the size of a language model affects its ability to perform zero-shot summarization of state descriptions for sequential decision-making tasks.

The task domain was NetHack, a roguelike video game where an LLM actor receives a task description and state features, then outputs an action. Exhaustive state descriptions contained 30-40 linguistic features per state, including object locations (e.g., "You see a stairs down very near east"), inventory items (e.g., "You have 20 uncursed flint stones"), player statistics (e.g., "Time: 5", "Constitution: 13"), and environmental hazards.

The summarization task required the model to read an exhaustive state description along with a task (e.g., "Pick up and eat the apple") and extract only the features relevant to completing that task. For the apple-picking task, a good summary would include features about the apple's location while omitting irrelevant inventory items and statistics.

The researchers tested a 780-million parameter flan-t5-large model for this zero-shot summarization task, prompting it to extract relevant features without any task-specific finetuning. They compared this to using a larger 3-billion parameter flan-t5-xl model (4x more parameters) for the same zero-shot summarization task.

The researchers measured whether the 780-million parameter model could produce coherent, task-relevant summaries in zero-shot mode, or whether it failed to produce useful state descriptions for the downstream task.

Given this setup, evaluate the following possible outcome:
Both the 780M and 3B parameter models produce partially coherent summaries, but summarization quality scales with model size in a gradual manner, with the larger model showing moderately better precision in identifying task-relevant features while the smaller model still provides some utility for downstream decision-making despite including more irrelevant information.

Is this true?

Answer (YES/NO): NO